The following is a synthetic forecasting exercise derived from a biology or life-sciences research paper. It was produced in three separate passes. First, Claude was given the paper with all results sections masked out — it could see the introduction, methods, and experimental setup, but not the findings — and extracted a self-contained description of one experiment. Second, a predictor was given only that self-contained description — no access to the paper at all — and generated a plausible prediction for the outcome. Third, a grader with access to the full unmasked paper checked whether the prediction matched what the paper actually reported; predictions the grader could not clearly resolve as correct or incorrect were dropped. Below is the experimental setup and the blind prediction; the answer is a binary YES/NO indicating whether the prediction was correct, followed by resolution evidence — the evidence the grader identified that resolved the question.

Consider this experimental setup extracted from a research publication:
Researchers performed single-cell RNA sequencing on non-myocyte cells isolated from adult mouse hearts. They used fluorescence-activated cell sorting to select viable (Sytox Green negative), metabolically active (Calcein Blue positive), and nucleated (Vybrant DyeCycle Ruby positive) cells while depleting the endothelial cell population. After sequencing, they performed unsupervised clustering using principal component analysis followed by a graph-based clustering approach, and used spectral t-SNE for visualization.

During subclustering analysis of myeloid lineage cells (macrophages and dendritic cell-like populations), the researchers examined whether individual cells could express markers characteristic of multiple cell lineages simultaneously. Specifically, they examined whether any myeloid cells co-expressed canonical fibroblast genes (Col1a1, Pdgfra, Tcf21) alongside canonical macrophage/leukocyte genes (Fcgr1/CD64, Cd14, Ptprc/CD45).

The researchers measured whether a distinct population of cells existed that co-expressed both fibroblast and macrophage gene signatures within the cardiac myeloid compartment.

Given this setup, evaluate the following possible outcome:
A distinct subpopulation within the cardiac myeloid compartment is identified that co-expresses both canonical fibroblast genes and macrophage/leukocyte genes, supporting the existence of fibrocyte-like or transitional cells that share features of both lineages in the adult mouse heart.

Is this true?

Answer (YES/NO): YES